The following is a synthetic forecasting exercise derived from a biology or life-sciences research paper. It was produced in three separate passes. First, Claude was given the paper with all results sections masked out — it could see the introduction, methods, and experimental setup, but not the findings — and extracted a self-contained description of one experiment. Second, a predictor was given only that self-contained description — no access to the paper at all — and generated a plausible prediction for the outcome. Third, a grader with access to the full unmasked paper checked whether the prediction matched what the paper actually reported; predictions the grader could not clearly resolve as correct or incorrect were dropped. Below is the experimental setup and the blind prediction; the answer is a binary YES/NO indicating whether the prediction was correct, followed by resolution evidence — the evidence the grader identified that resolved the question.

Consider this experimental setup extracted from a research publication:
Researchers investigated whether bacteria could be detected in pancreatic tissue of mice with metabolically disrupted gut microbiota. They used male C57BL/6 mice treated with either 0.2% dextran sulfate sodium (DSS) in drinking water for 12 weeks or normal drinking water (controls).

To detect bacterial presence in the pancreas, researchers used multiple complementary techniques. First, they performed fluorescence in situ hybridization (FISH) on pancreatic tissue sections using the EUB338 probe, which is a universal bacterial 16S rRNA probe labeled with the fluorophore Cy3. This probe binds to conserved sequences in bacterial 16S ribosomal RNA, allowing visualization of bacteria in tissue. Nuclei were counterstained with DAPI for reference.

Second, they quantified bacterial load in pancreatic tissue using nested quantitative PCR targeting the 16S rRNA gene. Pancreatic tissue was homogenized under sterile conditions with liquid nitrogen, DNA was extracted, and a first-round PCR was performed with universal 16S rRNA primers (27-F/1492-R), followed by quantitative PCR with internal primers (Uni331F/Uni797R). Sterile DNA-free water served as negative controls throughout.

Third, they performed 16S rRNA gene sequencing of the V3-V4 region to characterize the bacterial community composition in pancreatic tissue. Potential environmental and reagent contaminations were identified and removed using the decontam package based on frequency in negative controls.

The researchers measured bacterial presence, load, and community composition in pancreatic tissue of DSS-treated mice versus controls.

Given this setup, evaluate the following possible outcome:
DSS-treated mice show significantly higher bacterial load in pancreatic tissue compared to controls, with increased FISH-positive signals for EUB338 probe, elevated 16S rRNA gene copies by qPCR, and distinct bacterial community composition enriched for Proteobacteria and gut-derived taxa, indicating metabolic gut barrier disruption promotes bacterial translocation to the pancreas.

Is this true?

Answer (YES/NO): NO